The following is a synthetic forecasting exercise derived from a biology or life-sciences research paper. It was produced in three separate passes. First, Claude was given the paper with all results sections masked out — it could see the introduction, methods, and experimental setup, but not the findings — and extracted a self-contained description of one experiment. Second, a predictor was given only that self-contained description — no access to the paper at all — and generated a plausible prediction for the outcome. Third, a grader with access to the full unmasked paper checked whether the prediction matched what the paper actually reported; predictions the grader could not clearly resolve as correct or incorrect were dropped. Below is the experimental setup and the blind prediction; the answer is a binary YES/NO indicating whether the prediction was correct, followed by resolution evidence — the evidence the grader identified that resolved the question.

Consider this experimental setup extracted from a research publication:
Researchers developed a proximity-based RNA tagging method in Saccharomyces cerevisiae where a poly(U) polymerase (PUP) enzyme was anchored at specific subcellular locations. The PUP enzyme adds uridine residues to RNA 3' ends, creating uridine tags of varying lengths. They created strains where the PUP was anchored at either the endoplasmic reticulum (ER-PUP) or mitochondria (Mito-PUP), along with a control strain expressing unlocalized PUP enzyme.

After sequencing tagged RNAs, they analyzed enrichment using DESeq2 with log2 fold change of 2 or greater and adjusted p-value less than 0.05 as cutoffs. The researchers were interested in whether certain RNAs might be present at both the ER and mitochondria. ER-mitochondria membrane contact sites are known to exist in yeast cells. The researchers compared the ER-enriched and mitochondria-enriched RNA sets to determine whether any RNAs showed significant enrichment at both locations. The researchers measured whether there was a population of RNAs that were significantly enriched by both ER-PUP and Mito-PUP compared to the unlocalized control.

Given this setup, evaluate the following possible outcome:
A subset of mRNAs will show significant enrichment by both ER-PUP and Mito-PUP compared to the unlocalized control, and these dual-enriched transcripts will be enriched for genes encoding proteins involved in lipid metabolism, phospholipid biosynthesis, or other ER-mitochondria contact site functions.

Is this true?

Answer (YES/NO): NO